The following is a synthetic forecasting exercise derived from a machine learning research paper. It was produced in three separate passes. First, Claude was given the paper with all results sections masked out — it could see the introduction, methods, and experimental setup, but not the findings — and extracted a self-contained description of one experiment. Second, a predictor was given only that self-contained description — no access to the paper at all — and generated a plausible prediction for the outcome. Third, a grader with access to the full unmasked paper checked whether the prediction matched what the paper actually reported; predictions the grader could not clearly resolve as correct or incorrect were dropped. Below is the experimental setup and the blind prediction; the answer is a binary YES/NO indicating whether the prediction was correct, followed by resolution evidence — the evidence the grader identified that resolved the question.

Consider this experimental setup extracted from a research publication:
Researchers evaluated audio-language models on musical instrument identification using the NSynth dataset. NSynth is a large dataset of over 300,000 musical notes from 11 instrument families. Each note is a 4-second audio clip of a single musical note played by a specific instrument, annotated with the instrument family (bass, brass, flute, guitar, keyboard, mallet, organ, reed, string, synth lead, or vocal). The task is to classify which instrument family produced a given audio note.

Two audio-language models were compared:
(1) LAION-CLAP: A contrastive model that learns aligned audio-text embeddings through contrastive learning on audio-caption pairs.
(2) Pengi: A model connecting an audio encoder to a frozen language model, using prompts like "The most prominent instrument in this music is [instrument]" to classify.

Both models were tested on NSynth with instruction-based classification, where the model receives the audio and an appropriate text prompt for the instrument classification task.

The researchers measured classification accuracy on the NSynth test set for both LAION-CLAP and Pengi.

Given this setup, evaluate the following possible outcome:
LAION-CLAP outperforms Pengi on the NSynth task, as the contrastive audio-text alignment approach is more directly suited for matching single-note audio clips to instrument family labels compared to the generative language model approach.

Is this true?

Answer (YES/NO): NO